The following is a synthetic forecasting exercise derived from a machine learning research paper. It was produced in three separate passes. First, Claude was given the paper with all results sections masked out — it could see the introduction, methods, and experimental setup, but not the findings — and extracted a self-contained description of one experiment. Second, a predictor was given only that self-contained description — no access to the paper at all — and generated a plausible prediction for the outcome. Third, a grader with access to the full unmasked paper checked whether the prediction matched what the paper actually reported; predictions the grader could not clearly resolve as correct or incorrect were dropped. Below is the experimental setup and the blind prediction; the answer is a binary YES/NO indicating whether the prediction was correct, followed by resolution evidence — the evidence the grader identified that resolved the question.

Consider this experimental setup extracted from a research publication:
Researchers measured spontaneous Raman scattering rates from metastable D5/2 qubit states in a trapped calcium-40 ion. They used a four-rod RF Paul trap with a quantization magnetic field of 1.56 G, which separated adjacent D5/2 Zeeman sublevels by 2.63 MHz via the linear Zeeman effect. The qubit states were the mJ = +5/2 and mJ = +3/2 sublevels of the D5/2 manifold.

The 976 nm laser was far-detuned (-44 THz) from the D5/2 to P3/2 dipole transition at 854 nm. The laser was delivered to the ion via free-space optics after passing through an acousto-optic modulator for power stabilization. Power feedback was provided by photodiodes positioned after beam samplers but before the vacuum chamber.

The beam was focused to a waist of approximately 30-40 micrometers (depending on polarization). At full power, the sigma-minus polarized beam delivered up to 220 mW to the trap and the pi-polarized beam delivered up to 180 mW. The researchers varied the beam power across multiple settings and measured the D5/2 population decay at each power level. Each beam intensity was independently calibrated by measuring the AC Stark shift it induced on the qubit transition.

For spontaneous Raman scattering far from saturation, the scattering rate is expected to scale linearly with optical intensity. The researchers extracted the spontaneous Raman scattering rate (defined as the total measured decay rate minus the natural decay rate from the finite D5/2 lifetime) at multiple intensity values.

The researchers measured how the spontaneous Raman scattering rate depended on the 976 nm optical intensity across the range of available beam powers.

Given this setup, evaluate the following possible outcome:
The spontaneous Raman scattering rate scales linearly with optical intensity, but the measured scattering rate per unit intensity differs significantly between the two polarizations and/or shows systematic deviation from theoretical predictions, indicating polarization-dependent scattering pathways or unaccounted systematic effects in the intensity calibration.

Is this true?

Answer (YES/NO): NO